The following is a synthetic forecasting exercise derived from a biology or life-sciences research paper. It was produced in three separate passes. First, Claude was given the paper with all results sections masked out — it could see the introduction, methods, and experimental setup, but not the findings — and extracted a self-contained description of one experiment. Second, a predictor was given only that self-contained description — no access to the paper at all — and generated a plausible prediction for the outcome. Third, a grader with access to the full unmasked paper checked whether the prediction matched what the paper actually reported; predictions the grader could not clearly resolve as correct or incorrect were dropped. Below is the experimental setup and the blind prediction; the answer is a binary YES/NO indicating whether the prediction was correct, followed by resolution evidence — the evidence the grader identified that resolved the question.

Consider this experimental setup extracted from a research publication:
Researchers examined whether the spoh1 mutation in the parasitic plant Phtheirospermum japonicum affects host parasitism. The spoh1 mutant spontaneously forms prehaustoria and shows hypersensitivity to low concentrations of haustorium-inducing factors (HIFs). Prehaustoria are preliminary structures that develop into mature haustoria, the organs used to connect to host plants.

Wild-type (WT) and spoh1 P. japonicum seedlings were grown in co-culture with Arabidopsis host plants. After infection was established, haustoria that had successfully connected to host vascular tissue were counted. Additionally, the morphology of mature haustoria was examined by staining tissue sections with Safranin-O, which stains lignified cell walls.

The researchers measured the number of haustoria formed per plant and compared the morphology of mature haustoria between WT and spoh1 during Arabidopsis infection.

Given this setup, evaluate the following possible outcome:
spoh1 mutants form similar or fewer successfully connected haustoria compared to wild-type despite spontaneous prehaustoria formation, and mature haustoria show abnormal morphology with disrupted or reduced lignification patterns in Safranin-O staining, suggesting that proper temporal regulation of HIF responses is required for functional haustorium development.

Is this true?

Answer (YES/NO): NO